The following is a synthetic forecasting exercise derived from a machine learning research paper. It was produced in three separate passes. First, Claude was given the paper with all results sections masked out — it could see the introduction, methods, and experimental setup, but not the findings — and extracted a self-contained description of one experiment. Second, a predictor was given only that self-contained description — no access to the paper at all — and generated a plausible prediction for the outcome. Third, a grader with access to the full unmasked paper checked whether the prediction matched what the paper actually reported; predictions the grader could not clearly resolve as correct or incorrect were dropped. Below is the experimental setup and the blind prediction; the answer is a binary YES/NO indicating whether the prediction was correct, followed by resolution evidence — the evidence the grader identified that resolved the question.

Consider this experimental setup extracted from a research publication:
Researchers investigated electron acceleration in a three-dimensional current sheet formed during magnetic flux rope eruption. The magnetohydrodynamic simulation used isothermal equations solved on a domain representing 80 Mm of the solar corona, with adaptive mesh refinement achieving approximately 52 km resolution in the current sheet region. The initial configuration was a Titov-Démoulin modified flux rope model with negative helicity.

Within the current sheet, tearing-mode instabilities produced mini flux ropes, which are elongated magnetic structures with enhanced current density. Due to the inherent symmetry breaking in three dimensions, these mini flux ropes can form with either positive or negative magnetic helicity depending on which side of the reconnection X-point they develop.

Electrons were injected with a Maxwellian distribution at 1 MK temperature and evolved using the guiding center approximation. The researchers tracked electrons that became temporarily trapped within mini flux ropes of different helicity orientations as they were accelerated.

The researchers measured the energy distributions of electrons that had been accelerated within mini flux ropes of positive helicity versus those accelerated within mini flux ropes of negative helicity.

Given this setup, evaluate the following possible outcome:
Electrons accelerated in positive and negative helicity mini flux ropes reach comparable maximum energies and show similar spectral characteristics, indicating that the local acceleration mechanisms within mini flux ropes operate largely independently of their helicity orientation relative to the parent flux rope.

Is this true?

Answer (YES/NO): NO